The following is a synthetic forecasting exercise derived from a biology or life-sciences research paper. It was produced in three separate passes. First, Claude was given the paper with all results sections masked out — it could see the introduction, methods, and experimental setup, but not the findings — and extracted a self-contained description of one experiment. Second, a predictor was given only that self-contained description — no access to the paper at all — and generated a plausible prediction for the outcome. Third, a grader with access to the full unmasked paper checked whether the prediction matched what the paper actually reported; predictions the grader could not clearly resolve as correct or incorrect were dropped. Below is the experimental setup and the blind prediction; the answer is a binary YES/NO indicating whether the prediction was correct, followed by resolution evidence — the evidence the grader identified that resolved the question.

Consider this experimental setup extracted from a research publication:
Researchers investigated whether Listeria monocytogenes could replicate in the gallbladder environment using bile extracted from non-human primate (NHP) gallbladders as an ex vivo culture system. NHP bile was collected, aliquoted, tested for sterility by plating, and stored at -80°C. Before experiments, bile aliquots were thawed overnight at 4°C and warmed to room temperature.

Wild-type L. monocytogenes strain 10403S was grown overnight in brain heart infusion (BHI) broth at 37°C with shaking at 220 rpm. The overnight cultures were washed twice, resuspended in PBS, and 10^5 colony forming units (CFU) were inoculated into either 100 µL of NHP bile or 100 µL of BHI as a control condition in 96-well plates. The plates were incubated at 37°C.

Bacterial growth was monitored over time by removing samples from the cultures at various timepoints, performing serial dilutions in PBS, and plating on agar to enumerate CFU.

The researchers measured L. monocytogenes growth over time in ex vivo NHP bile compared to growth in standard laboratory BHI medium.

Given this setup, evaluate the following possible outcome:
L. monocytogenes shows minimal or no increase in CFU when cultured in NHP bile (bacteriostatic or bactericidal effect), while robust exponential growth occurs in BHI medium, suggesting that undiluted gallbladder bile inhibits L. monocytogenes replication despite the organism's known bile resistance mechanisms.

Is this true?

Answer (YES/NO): NO